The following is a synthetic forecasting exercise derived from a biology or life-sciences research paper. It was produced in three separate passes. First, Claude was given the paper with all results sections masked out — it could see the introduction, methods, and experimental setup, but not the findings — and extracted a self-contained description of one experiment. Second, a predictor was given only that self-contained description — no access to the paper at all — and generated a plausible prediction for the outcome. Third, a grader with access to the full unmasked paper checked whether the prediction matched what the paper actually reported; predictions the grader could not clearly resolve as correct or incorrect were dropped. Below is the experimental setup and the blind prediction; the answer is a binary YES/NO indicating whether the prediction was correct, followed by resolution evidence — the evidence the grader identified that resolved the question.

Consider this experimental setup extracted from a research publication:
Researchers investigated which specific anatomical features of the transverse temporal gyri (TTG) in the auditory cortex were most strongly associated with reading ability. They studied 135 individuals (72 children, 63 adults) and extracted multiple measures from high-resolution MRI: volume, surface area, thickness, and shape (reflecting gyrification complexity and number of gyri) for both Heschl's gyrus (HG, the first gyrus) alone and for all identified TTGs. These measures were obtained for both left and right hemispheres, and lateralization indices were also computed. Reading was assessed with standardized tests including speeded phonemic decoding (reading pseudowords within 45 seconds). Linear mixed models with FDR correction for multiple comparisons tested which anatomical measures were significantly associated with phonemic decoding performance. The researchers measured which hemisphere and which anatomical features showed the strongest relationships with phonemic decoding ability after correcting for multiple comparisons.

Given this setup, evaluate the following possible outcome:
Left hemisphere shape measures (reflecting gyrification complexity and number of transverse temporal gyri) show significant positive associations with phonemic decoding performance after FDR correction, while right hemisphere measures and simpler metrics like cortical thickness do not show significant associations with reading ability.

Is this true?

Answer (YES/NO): NO